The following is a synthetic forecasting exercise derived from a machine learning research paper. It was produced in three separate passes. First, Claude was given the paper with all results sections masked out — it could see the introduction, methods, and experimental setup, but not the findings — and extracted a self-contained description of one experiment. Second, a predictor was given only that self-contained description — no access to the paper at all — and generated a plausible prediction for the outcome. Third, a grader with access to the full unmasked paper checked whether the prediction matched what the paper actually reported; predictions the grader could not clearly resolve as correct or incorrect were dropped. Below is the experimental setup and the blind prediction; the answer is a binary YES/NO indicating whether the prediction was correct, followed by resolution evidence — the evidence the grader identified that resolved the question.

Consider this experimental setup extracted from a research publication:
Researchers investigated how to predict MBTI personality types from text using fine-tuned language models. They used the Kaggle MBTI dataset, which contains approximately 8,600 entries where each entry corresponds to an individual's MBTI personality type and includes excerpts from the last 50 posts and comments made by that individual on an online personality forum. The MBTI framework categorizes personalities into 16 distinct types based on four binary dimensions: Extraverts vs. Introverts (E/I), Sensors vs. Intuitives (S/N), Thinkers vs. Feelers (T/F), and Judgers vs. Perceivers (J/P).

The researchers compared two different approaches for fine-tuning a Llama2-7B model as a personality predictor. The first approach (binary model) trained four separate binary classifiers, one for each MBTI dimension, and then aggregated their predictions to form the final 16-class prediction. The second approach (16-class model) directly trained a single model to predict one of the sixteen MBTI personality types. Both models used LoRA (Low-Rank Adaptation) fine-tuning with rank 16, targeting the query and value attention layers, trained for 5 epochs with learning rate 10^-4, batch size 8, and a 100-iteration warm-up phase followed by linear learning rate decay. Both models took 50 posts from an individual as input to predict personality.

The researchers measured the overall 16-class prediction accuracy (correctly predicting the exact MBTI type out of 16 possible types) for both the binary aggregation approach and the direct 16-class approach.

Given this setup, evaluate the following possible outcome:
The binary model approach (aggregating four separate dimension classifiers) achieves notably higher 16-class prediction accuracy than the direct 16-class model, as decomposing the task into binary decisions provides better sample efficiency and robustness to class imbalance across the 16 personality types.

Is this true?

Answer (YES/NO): NO